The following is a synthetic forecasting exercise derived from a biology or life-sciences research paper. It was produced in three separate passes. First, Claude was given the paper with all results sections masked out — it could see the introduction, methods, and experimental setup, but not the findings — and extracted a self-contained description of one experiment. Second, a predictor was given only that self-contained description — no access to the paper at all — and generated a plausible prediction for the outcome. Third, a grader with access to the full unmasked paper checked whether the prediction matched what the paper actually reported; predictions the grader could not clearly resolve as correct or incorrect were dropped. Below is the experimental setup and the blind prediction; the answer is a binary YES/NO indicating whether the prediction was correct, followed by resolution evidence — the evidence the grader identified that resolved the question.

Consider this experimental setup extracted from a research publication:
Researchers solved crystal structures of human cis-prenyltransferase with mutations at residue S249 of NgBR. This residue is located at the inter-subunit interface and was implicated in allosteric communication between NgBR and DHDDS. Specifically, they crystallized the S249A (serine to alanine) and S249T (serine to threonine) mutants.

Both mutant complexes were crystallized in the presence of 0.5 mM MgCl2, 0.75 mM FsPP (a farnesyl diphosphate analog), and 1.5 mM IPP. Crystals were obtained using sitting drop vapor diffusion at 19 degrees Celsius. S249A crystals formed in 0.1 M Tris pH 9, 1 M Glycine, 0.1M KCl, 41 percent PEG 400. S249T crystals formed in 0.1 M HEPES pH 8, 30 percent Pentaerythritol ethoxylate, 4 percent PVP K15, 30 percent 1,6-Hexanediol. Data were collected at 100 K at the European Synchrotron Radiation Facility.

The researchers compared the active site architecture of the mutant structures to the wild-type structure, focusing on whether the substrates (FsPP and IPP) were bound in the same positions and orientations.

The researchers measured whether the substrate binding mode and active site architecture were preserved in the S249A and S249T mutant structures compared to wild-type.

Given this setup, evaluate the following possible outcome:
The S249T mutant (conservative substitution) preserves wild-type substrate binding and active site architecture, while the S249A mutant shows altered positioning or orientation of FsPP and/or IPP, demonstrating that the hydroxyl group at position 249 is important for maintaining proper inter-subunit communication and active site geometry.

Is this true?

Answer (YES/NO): NO